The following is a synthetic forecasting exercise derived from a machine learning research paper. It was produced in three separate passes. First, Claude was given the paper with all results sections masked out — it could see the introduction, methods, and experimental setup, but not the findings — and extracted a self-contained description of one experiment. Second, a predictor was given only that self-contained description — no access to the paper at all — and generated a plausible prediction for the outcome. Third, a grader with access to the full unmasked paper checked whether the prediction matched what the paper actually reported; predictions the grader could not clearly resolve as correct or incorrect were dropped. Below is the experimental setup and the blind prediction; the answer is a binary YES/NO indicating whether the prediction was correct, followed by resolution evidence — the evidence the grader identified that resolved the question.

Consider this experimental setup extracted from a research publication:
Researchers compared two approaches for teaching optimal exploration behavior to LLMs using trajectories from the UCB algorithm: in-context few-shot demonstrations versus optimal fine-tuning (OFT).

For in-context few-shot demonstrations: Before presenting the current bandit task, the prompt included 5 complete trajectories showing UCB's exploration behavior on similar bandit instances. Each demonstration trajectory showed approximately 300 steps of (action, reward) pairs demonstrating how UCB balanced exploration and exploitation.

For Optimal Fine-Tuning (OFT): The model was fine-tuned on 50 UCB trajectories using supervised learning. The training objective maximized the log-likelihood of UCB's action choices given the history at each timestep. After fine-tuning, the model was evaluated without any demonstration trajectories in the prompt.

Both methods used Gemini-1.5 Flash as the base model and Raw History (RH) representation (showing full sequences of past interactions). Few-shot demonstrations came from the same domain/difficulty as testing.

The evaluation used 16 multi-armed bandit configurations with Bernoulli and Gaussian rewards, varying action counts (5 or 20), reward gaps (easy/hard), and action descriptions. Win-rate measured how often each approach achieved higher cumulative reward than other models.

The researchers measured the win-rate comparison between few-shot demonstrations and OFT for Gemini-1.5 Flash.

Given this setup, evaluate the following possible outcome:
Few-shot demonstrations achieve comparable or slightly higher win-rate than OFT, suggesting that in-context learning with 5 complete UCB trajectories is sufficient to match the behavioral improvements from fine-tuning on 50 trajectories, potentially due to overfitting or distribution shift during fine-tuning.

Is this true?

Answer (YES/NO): NO